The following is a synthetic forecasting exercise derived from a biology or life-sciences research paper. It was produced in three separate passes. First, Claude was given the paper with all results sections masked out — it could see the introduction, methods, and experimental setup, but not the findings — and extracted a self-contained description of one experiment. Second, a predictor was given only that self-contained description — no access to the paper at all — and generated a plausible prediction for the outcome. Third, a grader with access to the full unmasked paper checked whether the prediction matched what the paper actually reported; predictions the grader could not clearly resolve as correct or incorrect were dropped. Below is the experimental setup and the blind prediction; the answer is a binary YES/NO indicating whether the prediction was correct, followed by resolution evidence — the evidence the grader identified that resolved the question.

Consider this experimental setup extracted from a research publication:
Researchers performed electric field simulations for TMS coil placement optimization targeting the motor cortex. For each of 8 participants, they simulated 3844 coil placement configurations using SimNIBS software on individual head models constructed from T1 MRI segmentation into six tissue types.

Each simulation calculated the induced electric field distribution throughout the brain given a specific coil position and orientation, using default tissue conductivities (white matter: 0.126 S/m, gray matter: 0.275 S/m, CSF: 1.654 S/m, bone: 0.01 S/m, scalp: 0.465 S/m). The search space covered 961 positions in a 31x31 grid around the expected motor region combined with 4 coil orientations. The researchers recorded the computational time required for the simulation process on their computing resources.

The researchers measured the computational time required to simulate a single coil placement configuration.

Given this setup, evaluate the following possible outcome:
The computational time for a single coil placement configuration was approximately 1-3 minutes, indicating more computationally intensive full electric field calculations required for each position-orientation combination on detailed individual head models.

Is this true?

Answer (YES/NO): YES